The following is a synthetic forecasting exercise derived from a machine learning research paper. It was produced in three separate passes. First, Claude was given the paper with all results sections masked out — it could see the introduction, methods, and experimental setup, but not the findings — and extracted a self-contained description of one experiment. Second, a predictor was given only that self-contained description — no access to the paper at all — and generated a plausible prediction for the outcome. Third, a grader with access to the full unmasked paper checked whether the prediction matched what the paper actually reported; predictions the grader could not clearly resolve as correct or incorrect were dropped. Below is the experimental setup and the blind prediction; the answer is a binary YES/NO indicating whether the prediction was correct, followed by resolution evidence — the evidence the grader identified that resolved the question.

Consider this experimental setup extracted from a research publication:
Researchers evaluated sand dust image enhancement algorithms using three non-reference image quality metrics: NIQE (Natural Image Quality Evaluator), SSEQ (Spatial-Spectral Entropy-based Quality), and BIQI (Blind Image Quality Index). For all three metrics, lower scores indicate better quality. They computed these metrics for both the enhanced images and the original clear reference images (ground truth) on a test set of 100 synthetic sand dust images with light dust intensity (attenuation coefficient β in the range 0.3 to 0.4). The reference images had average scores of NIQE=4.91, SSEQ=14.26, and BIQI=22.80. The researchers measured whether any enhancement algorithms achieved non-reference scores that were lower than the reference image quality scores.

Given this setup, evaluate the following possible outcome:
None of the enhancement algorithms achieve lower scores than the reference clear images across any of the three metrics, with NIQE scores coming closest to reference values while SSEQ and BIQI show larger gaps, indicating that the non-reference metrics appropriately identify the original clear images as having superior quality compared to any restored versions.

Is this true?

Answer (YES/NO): NO